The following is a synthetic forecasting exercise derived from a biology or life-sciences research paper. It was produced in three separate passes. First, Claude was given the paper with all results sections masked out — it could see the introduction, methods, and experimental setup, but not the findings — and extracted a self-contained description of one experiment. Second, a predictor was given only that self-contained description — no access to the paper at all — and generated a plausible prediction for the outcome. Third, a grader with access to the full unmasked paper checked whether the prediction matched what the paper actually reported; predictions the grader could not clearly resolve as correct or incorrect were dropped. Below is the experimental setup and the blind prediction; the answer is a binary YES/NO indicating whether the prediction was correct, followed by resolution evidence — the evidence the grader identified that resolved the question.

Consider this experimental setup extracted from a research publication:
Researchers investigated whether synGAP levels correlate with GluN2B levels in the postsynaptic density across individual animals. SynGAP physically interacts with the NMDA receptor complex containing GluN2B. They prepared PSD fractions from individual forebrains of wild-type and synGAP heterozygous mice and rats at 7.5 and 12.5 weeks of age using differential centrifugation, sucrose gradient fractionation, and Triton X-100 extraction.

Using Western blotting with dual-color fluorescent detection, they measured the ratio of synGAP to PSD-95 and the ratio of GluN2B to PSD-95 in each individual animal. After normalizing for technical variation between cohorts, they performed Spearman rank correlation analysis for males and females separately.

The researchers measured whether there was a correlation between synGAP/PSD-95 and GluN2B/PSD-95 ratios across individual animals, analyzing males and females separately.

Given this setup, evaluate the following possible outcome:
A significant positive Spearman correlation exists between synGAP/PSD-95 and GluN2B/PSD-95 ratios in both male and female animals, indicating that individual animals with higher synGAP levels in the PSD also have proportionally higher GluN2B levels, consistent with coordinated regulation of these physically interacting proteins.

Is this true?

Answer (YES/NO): YES